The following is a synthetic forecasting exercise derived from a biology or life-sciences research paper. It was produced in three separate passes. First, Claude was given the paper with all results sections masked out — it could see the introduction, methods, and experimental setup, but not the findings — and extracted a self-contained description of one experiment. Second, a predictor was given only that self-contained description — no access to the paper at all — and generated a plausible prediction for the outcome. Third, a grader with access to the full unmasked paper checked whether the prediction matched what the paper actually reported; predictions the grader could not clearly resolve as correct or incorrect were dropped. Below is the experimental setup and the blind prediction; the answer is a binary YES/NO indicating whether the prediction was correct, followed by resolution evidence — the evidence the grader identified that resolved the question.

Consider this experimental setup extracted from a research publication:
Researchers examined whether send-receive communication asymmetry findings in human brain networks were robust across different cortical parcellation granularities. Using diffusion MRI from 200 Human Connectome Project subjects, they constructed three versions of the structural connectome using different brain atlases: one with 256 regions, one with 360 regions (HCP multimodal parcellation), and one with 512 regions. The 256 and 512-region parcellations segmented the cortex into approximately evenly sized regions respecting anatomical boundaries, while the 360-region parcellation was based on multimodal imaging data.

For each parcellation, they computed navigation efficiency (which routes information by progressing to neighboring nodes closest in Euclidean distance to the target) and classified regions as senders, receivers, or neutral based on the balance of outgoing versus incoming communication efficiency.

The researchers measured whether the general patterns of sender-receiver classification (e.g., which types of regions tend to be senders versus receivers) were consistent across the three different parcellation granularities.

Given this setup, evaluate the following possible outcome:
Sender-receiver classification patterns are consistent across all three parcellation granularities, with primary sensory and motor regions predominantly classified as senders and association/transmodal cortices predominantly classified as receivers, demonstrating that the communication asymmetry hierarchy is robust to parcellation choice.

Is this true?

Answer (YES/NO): YES